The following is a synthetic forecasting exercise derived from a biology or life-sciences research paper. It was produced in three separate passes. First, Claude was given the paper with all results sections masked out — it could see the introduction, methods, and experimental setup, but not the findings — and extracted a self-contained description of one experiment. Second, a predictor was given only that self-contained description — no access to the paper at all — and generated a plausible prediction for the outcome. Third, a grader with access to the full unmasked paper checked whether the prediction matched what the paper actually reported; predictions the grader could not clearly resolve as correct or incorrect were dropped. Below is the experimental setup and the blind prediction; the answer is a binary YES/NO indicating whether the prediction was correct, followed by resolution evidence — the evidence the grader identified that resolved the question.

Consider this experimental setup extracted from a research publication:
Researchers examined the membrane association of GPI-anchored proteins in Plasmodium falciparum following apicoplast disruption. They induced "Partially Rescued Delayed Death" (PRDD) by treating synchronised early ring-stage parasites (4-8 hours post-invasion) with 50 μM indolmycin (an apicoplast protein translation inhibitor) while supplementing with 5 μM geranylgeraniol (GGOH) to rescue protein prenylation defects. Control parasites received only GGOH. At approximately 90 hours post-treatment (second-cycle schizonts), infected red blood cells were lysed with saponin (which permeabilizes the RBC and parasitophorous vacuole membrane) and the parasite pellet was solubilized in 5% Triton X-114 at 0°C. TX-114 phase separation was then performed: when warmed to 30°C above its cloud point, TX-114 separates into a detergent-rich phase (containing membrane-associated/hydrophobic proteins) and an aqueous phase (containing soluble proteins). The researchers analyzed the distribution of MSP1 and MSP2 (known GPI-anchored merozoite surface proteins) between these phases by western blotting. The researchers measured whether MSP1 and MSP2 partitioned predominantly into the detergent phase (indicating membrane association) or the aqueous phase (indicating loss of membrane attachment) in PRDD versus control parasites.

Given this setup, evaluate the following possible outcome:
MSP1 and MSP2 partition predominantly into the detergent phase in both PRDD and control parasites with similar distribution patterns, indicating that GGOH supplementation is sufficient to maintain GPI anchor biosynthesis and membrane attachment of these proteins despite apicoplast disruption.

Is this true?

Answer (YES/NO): NO